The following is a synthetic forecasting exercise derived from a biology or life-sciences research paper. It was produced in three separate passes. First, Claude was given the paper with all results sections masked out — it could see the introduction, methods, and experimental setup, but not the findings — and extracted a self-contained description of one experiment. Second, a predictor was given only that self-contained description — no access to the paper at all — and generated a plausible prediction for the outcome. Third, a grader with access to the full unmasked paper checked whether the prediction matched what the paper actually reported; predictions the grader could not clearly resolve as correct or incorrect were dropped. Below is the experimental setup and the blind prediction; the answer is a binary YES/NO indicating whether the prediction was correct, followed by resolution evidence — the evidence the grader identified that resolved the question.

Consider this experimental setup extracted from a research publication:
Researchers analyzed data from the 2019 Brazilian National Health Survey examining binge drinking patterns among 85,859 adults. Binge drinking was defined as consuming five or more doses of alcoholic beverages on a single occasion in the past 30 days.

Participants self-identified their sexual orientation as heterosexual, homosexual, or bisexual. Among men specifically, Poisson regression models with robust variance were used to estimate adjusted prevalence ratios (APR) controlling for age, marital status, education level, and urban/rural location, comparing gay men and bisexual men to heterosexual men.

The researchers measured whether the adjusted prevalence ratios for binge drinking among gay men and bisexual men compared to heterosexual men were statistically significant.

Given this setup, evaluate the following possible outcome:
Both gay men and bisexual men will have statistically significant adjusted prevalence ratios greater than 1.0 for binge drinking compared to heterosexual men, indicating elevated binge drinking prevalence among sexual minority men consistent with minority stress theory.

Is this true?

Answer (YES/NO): NO